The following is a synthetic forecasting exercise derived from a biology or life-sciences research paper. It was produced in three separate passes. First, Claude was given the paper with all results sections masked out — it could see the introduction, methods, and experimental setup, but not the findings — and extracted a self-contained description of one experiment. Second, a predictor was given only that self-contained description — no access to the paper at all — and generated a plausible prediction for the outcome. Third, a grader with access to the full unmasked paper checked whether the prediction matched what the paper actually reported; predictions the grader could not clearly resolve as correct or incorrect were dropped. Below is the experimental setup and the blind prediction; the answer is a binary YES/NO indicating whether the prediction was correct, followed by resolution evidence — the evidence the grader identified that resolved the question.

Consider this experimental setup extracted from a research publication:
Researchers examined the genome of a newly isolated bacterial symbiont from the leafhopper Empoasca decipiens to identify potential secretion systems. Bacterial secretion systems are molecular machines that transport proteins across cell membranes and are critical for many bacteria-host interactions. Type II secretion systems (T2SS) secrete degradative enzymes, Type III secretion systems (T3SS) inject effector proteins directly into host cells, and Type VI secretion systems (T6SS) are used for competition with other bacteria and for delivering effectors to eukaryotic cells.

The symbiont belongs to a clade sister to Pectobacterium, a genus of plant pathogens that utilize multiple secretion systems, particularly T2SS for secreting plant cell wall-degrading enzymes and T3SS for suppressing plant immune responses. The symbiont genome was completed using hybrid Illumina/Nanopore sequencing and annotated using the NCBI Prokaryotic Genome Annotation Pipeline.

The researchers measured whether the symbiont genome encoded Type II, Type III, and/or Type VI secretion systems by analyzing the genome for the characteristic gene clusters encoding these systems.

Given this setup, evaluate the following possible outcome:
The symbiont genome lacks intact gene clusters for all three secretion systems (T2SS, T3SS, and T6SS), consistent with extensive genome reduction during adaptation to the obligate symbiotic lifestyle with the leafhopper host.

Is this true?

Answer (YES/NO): NO